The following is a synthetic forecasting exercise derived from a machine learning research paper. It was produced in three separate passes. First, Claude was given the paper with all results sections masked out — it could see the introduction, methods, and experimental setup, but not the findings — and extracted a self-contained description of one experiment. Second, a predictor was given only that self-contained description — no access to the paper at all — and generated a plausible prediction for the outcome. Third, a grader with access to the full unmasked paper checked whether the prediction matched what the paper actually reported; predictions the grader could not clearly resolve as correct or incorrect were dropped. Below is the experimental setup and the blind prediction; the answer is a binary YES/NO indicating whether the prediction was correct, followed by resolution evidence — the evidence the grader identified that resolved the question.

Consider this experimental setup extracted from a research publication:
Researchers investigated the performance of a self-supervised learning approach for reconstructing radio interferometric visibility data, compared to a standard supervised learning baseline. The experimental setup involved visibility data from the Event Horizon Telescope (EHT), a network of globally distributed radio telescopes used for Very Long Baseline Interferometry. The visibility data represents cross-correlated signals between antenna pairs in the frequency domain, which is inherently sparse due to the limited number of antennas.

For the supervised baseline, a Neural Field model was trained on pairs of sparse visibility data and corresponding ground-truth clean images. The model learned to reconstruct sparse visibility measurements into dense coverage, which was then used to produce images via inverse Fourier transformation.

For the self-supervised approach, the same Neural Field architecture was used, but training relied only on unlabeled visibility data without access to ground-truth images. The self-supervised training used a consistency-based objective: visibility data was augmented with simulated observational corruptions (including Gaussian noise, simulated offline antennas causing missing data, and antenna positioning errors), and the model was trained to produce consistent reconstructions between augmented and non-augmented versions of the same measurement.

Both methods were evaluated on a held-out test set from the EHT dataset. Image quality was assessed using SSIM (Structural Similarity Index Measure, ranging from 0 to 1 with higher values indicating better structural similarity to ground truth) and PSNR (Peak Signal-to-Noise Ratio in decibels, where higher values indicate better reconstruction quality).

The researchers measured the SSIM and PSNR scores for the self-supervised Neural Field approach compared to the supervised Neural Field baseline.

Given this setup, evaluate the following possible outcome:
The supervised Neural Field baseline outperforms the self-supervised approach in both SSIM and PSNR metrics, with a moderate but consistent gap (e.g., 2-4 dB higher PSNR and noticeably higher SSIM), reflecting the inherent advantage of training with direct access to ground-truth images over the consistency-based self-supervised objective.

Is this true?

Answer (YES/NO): NO